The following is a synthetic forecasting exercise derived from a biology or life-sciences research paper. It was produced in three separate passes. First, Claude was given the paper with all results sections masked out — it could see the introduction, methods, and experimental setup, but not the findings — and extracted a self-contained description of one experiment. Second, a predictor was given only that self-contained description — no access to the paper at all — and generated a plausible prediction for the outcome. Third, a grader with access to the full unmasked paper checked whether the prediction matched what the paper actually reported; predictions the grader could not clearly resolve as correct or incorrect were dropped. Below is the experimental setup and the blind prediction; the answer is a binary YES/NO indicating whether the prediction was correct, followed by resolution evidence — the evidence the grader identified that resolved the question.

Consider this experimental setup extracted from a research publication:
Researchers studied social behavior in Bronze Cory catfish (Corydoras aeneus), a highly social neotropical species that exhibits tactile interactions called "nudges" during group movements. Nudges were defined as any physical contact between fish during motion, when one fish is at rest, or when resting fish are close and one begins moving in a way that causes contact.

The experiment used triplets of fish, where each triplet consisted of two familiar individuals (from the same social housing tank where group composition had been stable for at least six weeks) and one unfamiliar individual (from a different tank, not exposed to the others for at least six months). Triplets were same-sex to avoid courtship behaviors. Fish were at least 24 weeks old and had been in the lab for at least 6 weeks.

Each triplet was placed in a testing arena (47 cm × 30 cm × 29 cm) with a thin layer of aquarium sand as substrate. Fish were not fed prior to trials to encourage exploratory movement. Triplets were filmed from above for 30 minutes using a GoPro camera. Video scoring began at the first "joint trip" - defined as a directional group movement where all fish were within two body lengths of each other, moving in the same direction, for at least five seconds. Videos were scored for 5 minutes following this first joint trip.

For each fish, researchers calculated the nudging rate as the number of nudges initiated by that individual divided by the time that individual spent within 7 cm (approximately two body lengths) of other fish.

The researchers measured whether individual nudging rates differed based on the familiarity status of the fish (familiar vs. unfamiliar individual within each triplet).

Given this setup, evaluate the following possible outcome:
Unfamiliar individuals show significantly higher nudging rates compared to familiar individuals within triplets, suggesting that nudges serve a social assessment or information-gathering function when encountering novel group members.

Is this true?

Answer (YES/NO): NO